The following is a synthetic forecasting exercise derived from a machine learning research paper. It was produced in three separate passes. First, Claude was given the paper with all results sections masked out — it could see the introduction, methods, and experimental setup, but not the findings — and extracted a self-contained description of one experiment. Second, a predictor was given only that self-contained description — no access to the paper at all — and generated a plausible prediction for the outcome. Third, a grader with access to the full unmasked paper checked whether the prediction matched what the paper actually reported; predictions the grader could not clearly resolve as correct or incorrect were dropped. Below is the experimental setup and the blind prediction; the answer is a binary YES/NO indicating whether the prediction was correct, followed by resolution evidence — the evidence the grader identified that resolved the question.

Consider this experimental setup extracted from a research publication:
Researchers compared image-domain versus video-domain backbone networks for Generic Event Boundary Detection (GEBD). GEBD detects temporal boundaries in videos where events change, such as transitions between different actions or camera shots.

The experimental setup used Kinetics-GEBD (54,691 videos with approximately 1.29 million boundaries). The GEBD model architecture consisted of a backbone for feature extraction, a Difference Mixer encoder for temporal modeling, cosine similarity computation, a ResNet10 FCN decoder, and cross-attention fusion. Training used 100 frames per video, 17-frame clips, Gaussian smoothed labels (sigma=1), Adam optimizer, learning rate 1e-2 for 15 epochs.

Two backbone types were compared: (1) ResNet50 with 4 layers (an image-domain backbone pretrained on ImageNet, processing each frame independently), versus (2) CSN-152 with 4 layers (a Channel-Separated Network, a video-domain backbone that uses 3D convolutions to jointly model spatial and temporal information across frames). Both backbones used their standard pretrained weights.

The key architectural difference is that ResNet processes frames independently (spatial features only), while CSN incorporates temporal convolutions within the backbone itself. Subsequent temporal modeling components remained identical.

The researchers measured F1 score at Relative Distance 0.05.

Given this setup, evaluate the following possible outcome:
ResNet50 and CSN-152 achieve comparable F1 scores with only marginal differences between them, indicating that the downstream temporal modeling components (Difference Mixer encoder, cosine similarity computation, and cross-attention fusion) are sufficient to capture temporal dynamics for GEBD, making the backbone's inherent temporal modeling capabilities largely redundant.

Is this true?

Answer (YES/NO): NO